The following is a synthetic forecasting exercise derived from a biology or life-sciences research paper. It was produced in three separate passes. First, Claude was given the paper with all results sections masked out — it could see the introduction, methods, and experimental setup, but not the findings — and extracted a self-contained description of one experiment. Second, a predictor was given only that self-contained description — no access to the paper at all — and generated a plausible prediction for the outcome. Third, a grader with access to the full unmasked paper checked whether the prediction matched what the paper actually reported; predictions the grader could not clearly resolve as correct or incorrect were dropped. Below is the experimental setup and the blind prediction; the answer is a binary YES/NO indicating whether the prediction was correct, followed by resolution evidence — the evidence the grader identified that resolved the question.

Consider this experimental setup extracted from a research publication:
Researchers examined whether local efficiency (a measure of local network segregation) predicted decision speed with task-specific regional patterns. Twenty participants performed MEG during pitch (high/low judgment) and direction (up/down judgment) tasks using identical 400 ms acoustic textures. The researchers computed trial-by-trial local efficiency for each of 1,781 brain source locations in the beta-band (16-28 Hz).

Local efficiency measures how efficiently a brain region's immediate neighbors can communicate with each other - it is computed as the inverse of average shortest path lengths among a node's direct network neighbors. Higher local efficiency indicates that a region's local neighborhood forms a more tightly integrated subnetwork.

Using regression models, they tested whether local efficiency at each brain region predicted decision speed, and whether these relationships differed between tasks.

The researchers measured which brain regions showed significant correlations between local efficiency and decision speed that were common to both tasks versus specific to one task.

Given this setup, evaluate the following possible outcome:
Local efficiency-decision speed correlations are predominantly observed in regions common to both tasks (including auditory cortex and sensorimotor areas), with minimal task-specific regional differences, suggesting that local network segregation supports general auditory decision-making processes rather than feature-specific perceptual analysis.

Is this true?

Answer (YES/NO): NO